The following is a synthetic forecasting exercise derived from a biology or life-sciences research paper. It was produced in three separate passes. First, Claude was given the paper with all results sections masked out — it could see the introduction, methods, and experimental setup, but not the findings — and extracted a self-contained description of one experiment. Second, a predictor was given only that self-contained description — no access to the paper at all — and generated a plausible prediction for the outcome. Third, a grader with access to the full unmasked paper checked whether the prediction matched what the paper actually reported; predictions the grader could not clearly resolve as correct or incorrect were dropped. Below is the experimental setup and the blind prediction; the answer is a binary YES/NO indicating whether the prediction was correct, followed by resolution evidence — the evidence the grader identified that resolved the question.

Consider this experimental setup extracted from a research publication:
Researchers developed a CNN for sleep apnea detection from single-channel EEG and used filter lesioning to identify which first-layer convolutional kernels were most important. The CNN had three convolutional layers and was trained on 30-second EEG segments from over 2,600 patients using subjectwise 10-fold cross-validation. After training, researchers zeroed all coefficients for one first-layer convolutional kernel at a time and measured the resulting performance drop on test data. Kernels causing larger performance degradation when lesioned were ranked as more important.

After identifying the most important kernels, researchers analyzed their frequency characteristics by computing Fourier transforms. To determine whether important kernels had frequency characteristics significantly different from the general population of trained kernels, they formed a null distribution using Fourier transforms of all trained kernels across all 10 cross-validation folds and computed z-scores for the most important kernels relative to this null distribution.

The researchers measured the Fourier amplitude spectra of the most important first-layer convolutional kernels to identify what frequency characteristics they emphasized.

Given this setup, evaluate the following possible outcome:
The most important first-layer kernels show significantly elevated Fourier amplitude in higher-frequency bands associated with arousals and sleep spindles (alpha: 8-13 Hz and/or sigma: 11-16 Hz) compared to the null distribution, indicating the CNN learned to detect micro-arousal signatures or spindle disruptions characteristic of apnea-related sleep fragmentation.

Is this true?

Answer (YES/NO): NO